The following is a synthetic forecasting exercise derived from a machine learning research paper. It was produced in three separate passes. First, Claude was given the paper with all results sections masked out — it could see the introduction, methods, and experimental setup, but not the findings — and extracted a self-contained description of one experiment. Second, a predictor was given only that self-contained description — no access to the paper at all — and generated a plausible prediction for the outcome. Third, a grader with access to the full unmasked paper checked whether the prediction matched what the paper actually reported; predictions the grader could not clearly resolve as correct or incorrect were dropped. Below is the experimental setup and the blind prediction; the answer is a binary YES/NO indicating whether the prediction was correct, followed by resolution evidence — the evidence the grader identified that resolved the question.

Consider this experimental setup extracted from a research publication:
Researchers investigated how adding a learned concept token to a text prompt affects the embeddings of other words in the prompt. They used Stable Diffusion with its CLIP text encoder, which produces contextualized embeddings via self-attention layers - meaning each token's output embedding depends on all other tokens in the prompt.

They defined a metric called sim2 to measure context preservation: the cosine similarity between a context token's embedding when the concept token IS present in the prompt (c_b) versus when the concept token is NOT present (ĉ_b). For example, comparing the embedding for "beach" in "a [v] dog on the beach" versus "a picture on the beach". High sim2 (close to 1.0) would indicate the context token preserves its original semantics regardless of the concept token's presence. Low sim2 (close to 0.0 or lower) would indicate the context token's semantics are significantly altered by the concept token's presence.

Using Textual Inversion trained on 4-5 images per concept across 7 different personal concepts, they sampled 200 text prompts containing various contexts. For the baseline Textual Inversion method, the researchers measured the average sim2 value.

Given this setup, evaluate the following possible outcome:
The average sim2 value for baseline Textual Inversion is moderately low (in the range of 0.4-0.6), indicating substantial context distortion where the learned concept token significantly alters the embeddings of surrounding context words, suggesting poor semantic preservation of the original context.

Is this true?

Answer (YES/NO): NO